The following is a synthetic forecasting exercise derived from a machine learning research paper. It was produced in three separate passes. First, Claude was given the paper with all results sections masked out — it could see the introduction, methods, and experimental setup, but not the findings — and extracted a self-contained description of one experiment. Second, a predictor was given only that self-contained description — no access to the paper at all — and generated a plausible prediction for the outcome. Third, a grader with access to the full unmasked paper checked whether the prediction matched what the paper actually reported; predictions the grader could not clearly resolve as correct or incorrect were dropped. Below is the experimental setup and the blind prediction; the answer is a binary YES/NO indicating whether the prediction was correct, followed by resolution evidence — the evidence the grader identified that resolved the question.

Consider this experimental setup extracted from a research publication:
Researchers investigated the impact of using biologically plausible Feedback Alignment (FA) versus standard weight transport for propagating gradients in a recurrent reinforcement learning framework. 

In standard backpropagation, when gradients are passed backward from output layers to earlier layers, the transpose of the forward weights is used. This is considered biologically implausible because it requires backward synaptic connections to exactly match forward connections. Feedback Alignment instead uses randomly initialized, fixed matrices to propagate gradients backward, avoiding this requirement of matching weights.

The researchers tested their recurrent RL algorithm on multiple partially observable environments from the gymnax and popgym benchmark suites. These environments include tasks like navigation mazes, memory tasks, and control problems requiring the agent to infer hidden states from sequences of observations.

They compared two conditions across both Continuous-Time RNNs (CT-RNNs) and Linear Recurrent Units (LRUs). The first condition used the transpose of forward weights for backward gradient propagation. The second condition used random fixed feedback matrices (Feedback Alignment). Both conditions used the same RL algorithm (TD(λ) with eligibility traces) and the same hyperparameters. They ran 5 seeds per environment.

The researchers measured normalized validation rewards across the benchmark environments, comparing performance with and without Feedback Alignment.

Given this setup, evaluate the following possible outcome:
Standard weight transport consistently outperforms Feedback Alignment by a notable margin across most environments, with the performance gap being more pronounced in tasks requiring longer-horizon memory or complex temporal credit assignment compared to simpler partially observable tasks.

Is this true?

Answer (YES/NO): NO